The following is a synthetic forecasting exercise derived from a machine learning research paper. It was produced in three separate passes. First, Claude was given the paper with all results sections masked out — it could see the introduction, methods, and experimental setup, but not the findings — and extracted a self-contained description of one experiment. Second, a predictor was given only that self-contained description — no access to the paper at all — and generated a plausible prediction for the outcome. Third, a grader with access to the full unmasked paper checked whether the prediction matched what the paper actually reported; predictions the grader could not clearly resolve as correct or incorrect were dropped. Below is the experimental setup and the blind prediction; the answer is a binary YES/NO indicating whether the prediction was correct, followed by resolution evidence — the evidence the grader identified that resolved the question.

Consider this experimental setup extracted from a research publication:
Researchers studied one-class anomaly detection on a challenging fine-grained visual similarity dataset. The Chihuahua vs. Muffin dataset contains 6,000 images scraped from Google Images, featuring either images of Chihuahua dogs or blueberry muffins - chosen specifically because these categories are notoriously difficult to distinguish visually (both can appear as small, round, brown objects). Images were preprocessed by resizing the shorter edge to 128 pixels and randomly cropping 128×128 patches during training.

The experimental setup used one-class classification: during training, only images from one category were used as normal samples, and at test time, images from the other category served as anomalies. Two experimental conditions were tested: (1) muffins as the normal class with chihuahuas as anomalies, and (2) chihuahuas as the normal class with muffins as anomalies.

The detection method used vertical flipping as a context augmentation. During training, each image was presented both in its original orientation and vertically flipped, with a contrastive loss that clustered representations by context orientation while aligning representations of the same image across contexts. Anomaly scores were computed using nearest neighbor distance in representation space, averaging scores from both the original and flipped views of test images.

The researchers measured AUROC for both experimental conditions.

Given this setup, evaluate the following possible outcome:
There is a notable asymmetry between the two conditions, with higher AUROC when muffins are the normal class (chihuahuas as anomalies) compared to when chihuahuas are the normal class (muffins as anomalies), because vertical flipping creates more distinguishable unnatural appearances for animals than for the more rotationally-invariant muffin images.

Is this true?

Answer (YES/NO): YES